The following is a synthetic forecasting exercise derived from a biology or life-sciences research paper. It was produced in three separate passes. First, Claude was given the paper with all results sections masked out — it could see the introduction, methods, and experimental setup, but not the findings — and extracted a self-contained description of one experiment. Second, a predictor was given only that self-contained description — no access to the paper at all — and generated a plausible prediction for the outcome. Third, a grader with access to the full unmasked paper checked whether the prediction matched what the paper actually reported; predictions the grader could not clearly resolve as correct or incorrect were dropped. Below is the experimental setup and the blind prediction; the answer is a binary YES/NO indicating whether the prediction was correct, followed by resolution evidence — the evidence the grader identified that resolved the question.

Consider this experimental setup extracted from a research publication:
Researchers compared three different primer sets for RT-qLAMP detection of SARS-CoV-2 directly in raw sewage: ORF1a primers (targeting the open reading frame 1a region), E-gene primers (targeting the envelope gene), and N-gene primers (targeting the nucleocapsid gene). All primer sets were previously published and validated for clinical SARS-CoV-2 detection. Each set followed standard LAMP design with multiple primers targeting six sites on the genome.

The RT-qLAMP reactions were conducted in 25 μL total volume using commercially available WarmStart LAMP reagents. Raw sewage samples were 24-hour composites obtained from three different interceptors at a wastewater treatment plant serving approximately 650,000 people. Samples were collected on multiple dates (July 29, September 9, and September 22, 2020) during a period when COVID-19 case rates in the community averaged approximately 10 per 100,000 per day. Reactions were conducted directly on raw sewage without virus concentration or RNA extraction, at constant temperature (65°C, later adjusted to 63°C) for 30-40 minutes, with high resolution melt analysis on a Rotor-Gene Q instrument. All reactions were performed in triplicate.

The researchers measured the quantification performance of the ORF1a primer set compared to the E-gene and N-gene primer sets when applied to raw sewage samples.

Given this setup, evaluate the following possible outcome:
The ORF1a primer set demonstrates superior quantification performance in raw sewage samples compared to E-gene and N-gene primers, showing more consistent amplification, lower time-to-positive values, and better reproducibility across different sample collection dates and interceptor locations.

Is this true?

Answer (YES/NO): NO